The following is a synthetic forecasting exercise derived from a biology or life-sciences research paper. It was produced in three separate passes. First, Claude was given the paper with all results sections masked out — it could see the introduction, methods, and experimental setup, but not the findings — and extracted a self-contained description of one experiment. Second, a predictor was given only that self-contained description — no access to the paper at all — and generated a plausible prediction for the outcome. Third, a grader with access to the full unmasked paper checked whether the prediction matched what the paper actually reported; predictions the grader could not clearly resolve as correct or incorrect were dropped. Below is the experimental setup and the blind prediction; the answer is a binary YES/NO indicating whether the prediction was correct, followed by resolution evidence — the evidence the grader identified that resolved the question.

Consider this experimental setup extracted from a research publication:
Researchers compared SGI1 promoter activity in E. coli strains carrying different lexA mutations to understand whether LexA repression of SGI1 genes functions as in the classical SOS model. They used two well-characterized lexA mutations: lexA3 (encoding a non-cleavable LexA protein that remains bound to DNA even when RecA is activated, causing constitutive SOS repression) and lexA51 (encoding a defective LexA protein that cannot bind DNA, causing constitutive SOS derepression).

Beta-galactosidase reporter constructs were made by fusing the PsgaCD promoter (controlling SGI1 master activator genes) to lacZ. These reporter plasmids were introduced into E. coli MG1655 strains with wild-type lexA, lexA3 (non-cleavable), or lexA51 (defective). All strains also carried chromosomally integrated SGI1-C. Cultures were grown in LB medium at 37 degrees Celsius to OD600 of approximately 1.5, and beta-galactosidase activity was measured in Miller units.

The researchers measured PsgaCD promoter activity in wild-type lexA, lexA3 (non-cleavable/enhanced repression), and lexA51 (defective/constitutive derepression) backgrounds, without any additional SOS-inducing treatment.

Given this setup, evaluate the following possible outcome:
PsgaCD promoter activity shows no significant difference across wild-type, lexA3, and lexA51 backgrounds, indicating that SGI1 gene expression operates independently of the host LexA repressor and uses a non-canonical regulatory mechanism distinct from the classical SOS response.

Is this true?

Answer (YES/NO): NO